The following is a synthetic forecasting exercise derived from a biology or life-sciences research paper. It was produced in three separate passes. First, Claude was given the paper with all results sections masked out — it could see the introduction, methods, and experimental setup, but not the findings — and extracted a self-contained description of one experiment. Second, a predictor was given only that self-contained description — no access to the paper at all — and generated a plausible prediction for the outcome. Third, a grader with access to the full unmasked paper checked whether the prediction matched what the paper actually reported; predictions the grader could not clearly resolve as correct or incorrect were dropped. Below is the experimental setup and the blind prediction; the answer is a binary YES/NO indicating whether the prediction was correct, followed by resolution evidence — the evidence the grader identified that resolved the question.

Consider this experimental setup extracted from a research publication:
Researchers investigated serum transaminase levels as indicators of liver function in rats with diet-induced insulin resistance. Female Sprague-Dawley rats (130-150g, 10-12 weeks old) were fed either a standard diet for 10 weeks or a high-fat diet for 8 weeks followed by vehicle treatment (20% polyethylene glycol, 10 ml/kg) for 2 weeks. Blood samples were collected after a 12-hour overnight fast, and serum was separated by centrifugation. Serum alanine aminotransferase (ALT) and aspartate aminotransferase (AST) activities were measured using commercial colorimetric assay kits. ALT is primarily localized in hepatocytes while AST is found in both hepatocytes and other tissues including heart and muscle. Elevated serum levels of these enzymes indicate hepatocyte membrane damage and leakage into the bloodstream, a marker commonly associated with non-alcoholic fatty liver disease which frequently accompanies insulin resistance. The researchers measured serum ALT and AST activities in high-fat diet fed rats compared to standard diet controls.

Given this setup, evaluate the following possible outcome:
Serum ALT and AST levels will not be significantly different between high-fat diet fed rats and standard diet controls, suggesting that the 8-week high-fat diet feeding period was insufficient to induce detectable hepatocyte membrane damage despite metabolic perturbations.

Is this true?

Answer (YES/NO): NO